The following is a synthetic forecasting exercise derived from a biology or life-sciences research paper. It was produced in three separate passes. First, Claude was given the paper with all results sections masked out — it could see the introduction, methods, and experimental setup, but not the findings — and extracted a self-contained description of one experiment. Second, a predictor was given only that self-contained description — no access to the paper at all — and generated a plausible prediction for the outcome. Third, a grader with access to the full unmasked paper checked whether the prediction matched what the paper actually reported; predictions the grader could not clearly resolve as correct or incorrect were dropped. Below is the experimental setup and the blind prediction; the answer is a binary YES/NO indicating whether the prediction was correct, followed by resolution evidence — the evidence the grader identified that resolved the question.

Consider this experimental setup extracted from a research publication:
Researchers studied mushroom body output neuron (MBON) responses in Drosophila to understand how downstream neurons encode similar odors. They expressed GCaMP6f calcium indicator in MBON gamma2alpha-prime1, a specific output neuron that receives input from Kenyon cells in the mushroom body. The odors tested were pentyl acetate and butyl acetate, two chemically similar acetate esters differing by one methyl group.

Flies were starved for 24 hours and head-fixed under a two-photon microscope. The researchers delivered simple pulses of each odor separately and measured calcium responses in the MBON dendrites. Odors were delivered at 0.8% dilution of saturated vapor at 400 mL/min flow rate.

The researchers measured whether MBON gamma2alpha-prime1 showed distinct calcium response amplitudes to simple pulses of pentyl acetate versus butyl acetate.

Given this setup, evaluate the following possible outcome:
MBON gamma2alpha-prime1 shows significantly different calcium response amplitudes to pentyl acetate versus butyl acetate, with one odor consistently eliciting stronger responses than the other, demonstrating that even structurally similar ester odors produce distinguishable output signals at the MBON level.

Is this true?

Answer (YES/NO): NO